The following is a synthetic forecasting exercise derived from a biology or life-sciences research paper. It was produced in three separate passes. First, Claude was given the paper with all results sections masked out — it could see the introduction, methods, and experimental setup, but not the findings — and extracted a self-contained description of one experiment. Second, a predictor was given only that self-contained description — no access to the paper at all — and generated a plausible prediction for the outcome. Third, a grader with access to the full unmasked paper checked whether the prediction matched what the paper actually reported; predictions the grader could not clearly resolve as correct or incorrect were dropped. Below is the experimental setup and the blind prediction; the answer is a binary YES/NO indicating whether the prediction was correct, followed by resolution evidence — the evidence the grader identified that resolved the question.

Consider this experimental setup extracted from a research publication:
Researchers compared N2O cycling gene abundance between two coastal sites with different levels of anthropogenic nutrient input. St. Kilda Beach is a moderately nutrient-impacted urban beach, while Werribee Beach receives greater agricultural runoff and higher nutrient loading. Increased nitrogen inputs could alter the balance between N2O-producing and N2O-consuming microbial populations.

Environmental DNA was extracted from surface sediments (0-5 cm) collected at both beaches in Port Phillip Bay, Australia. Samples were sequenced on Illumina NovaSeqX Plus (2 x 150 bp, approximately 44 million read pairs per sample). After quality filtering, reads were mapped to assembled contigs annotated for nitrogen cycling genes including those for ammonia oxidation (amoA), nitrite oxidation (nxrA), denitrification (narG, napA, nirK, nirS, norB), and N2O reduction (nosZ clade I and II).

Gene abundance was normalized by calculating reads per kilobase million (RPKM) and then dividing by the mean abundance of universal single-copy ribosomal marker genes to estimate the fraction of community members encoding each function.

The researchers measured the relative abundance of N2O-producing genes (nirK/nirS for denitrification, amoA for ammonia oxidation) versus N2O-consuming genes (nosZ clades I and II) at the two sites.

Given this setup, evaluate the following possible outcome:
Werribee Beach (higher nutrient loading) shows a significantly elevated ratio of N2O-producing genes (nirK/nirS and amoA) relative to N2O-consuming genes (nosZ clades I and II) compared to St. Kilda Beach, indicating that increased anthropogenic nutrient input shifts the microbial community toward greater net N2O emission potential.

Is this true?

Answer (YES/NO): NO